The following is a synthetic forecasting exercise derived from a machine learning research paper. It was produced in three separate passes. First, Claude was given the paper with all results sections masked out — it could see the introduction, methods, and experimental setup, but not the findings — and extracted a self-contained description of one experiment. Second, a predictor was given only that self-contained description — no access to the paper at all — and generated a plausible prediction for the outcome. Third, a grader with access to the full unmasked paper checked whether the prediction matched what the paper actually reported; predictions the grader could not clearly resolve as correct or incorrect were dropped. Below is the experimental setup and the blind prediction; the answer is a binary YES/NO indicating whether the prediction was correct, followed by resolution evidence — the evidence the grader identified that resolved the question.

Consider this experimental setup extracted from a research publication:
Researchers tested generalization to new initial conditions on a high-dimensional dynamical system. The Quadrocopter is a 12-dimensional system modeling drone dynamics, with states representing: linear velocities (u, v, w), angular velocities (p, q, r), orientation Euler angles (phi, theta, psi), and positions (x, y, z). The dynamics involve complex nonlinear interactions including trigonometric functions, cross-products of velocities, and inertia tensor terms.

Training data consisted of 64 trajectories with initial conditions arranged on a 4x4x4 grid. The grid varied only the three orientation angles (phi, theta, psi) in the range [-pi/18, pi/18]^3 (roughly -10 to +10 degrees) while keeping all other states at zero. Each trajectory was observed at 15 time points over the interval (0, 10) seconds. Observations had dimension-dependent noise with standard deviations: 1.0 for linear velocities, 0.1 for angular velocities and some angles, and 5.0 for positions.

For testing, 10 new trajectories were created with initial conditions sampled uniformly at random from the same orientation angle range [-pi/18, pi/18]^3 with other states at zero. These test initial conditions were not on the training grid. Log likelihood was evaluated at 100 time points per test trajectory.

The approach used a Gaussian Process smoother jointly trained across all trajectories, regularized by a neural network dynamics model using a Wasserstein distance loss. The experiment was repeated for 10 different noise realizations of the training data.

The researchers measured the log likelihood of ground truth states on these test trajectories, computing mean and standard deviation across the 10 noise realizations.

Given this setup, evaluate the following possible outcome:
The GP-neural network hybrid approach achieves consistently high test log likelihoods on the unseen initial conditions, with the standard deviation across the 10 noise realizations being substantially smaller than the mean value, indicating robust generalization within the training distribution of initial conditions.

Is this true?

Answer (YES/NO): NO